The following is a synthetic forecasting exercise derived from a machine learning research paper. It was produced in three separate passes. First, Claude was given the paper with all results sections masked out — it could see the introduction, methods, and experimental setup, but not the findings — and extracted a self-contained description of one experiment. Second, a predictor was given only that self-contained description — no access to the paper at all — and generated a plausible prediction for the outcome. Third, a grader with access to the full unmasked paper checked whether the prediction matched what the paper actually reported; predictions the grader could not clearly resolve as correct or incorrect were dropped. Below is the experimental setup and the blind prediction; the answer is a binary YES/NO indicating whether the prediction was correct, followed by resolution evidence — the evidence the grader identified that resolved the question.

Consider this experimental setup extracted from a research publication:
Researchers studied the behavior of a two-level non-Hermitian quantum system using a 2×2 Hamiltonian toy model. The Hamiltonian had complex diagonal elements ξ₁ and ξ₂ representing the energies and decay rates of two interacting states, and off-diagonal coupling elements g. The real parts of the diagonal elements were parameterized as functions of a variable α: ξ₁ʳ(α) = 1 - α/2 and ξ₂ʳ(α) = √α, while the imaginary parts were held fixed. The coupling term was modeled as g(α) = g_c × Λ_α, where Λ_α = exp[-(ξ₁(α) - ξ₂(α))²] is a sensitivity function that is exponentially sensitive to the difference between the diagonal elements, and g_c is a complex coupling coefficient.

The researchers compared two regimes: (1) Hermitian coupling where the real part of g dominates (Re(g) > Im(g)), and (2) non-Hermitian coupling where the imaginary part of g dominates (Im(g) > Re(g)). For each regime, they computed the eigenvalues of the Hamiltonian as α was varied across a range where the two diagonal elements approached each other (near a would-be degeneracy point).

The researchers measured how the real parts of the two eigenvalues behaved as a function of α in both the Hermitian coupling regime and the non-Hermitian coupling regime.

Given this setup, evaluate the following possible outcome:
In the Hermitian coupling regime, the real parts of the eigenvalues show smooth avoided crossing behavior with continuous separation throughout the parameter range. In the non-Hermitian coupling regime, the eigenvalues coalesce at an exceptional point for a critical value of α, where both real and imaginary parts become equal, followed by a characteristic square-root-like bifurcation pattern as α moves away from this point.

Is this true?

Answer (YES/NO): NO